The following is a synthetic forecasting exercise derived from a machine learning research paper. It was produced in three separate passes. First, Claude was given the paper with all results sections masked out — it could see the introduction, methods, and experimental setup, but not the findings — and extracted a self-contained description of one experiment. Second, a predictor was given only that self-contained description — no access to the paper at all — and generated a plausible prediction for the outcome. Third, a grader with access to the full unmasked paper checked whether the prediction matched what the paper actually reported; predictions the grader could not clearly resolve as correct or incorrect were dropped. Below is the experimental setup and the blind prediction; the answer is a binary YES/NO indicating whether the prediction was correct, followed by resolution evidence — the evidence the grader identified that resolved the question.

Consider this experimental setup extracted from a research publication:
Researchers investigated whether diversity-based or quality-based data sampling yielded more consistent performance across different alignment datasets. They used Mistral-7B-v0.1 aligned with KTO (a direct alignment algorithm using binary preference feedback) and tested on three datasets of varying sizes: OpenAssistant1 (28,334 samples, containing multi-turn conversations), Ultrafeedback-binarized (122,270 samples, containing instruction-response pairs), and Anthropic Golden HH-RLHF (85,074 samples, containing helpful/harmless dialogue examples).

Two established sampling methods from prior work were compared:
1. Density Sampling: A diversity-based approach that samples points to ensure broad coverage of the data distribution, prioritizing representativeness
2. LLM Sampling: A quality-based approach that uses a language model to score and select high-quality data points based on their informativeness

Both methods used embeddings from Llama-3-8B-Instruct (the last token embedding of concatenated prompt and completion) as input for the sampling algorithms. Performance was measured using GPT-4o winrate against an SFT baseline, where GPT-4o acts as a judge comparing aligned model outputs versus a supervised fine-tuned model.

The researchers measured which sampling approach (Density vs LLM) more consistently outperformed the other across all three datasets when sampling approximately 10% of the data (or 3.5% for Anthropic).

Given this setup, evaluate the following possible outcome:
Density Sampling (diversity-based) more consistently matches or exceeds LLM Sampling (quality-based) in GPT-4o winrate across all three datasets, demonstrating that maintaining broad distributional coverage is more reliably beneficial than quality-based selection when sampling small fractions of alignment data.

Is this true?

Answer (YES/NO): NO